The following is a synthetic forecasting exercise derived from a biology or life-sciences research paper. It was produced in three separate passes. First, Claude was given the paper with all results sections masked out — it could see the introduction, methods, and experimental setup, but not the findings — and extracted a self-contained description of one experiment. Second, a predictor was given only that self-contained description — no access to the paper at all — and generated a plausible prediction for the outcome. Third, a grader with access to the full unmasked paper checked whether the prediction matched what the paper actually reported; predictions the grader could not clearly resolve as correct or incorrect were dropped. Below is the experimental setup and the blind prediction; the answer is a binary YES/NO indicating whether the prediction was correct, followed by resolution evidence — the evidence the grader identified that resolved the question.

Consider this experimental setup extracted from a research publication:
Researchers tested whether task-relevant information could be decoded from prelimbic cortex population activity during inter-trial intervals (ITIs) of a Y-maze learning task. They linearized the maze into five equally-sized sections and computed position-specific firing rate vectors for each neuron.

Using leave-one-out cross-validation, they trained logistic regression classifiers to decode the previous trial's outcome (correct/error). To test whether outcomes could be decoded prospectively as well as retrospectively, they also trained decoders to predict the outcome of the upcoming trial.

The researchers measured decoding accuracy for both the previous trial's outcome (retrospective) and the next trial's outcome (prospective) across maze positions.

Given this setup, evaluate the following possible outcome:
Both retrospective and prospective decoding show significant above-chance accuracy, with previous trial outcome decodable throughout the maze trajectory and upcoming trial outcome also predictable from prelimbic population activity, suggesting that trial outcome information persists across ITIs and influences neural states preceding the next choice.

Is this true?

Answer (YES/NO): NO